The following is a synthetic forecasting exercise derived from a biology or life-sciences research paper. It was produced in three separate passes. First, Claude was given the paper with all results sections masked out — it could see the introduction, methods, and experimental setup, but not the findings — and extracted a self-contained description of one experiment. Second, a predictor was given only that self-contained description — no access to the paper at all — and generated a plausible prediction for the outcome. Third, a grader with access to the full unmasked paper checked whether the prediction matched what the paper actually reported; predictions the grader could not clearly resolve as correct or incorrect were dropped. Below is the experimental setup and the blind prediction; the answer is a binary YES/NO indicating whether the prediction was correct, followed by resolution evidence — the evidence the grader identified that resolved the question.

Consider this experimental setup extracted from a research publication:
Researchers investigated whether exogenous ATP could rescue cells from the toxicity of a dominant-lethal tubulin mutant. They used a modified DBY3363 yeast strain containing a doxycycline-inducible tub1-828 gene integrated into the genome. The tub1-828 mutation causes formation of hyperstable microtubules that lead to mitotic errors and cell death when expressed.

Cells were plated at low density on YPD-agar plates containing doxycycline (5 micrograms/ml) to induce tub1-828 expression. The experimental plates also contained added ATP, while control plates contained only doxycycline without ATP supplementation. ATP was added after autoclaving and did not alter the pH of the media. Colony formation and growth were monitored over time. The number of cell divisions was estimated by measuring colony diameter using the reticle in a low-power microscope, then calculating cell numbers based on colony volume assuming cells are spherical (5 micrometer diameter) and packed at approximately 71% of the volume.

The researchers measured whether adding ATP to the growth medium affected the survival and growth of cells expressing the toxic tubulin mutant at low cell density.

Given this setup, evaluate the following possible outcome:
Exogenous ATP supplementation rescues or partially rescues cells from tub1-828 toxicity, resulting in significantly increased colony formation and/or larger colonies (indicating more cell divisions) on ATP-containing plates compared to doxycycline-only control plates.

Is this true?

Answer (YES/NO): YES